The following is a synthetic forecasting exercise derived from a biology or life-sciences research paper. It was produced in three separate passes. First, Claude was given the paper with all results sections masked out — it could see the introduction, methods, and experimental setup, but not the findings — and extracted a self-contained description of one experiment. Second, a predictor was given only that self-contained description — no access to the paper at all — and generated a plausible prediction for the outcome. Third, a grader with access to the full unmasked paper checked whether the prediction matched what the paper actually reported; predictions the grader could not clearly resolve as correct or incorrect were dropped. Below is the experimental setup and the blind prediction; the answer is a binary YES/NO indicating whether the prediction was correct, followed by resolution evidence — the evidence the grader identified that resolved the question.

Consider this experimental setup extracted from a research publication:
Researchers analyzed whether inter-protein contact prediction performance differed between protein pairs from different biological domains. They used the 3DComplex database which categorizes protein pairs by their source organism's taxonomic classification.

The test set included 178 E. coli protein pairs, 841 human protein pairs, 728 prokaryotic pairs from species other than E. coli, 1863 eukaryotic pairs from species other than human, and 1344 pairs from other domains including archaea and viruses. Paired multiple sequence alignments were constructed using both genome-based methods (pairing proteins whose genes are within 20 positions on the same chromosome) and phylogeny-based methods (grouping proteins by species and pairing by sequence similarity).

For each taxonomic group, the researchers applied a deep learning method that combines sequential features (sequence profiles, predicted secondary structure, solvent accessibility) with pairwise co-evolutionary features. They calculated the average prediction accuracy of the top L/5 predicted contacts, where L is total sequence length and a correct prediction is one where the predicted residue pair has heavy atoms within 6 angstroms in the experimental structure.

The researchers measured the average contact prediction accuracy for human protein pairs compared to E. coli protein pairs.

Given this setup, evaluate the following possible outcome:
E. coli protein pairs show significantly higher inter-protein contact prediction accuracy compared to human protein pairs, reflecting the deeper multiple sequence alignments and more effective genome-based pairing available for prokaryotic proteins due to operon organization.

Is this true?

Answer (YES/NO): YES